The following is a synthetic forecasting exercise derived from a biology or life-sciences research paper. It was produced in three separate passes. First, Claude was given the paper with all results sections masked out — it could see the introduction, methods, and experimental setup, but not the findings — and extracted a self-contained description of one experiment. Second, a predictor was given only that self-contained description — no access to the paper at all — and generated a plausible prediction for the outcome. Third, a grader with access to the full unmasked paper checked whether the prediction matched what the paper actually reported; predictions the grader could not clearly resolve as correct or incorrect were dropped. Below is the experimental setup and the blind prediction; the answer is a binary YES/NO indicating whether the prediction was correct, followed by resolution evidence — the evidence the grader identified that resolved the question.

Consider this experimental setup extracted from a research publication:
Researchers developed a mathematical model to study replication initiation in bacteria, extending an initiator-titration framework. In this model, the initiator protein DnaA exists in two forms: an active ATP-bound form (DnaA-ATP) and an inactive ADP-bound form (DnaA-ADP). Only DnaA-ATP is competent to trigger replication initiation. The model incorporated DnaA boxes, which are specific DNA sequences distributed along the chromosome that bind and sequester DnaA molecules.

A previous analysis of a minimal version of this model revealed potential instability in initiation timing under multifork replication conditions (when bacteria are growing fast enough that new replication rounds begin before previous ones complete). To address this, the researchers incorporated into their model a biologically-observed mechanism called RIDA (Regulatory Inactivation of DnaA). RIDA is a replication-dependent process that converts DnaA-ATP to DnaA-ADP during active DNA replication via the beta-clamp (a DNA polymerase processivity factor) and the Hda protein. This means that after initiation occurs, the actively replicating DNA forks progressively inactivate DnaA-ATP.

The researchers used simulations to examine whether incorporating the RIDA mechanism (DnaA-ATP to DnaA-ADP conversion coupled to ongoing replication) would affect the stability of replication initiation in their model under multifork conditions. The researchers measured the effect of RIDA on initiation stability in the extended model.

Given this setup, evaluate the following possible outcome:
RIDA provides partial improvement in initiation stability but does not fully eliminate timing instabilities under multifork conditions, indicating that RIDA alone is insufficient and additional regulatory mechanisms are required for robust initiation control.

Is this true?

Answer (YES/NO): NO